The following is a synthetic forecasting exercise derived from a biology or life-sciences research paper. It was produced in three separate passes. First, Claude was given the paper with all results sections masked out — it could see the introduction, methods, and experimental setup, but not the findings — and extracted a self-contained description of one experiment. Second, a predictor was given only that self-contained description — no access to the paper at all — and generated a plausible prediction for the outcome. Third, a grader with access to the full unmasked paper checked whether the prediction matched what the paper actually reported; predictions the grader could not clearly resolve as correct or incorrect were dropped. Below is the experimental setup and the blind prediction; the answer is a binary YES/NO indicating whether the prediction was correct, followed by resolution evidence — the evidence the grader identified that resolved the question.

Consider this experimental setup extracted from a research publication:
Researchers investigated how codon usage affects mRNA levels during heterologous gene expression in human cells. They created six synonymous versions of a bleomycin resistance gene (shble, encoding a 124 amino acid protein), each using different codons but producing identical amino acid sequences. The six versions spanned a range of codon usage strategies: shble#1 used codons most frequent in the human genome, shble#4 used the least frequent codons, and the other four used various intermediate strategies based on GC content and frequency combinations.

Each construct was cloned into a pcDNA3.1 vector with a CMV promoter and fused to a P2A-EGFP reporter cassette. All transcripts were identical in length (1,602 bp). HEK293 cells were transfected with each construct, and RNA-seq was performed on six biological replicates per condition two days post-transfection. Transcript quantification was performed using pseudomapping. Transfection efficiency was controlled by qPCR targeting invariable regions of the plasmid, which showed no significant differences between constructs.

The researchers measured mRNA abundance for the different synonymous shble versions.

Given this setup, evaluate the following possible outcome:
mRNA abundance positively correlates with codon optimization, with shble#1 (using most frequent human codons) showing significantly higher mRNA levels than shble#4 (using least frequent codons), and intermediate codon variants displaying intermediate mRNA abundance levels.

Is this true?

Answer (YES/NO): NO